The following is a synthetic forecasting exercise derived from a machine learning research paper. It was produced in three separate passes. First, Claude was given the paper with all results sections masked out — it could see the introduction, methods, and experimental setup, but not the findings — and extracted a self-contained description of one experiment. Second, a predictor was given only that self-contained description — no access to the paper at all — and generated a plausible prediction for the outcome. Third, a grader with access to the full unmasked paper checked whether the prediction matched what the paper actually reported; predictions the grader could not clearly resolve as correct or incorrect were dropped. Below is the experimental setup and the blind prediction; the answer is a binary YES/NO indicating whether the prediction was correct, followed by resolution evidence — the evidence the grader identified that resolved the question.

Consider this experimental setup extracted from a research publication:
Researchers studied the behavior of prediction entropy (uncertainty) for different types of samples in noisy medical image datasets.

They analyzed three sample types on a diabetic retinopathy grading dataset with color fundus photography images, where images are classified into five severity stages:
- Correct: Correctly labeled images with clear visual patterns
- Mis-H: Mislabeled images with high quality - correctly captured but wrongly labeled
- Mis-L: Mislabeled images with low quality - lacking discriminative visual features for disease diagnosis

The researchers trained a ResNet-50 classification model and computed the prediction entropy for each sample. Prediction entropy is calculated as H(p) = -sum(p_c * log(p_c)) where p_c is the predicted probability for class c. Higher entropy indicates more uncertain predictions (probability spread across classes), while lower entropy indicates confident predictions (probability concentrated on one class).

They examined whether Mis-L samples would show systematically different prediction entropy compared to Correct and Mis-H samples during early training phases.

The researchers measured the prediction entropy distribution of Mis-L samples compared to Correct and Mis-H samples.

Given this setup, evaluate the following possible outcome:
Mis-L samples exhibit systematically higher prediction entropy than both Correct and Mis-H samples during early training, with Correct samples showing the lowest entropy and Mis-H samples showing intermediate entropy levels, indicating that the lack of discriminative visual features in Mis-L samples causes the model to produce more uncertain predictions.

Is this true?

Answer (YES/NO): NO